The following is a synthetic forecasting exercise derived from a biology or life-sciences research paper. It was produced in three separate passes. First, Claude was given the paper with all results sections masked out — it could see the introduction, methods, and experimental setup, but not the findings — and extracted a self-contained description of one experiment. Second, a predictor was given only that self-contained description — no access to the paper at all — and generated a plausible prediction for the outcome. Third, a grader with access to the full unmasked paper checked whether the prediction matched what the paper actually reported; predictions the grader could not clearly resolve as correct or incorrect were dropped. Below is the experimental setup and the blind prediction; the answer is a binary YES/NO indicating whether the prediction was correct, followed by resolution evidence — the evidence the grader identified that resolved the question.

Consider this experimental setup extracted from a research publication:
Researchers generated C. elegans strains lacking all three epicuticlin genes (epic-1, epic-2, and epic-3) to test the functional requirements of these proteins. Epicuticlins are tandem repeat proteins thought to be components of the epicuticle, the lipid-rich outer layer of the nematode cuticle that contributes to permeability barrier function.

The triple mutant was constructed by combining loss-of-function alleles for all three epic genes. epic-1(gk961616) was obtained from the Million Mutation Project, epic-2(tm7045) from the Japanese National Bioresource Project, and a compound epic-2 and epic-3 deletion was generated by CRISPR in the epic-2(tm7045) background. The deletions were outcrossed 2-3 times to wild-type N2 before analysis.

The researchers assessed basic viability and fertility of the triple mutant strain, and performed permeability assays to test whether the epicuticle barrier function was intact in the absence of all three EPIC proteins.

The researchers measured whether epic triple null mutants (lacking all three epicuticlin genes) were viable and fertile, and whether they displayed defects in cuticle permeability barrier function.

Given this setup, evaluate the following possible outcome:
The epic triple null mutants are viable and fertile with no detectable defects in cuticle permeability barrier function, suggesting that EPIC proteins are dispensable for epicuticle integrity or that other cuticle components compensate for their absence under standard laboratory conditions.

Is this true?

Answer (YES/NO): NO